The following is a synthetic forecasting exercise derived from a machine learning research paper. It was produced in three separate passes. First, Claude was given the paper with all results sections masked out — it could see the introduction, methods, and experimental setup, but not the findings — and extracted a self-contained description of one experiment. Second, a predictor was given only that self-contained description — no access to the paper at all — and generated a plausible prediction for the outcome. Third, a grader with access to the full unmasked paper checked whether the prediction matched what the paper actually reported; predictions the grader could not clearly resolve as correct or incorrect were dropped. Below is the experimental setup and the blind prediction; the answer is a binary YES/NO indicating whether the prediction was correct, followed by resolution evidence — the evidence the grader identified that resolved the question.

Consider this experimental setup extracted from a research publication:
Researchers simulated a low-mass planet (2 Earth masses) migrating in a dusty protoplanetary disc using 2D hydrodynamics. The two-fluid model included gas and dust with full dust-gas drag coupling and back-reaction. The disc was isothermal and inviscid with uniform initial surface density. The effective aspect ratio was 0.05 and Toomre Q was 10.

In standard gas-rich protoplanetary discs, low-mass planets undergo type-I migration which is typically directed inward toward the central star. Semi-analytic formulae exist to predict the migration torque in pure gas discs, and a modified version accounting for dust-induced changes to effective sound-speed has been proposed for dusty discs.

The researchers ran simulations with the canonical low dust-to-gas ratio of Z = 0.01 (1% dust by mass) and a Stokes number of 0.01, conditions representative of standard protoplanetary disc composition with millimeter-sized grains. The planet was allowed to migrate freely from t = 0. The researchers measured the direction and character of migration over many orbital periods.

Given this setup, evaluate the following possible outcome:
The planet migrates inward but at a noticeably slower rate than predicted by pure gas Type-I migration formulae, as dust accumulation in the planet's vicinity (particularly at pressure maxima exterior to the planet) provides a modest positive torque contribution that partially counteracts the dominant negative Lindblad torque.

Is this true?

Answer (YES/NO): NO